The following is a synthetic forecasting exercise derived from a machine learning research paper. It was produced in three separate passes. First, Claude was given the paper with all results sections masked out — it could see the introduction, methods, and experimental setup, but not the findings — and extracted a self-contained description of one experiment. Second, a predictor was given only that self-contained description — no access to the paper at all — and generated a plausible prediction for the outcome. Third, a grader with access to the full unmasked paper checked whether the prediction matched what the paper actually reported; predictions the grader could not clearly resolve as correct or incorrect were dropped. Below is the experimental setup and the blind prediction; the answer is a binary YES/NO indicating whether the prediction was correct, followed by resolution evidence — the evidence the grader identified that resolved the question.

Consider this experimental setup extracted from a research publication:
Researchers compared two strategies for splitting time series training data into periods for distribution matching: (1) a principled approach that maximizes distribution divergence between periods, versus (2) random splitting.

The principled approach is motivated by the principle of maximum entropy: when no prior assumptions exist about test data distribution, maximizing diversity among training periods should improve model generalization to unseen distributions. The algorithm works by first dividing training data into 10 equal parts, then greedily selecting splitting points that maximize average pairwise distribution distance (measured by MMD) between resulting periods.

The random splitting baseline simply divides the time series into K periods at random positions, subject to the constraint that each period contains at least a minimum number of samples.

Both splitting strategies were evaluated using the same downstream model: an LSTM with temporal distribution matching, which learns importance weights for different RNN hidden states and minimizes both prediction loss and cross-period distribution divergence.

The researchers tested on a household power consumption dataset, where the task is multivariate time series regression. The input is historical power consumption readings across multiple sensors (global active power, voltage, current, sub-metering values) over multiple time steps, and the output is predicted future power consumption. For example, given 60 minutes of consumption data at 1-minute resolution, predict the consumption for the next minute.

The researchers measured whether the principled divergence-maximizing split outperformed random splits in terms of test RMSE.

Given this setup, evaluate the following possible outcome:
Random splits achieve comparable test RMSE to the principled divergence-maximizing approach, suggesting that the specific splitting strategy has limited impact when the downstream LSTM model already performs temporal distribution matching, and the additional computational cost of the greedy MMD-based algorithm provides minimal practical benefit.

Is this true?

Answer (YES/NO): NO